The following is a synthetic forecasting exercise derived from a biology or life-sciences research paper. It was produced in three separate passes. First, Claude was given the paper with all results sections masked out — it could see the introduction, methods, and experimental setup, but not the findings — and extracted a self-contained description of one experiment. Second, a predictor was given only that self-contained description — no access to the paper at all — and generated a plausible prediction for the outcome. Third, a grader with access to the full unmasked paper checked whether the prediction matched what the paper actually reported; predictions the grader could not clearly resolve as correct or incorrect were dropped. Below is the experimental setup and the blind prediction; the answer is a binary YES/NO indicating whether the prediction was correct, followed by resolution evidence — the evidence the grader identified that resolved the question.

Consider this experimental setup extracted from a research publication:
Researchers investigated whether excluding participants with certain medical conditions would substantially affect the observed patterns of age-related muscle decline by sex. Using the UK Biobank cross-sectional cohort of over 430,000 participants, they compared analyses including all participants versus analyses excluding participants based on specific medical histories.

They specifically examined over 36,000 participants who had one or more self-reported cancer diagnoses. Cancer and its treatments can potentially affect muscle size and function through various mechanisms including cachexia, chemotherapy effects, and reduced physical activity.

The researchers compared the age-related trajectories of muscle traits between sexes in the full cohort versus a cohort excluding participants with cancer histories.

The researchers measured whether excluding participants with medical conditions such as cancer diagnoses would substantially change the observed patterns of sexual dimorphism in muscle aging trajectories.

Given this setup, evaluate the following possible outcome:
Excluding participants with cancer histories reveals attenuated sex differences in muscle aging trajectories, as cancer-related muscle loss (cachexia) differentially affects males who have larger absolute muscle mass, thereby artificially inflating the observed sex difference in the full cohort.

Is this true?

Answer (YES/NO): NO